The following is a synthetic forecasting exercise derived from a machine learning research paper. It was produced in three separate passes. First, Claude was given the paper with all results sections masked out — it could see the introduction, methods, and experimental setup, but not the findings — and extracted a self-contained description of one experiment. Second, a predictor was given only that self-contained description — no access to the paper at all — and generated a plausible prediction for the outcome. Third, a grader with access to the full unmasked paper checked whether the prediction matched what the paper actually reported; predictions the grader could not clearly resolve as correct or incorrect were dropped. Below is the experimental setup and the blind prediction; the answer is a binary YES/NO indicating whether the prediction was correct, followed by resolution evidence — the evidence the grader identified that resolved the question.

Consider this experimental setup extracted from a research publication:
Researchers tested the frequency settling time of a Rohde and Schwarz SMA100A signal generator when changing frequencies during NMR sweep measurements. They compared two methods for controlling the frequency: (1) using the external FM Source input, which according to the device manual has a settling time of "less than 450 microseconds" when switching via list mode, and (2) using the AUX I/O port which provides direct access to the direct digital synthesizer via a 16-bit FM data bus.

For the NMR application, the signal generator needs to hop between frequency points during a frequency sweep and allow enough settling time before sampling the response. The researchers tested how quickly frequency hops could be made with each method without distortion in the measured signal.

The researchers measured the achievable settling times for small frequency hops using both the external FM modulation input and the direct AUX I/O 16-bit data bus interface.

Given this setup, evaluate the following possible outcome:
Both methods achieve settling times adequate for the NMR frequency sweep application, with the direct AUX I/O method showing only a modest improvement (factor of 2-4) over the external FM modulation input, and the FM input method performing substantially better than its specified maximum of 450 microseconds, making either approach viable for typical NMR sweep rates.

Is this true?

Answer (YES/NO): NO